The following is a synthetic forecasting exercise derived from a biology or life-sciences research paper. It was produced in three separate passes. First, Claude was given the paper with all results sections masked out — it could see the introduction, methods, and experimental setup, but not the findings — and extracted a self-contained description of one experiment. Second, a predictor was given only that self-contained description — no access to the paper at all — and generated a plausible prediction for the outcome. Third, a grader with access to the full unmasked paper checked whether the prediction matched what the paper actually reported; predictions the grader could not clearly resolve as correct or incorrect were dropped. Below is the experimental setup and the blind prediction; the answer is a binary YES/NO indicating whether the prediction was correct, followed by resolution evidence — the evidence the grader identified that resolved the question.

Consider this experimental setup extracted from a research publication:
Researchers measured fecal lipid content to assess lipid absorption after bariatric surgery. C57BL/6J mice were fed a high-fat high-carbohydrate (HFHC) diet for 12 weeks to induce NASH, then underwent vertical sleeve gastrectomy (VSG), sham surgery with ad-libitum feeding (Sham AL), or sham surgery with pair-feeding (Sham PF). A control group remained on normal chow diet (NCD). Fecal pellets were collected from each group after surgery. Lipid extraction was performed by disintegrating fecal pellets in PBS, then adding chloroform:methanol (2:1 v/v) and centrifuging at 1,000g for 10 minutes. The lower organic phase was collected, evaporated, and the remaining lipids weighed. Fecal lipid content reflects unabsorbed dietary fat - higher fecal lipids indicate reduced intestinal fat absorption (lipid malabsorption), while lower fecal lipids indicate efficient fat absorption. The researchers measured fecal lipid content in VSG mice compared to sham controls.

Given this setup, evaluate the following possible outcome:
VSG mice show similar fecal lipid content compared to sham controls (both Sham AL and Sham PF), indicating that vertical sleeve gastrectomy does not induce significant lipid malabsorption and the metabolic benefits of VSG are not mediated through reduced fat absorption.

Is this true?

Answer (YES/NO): NO